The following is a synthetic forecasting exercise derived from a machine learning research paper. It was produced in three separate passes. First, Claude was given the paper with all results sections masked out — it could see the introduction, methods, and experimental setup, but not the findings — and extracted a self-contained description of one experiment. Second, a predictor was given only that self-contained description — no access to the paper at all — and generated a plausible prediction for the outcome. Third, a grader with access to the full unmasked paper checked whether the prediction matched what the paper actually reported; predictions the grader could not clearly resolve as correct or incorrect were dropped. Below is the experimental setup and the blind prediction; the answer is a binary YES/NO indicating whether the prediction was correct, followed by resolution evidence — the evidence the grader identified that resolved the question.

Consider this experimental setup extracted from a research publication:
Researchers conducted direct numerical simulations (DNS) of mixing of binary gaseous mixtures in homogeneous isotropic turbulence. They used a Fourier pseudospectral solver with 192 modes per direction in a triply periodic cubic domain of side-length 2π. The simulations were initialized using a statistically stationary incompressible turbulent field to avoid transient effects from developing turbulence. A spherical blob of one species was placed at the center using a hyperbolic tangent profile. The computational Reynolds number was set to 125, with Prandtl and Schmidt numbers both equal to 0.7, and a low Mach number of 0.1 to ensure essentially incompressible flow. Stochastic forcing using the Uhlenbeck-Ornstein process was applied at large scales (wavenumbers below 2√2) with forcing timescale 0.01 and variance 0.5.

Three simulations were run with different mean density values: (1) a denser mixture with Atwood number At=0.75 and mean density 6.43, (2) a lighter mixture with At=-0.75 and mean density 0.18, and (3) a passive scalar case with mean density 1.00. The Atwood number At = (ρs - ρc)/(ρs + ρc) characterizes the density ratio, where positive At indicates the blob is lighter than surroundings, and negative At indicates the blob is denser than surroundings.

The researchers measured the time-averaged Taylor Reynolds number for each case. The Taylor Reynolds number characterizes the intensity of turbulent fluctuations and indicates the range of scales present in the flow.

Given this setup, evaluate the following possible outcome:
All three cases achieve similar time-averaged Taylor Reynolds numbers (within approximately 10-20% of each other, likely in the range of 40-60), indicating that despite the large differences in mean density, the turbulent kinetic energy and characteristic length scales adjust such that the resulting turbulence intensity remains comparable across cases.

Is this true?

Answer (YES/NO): NO